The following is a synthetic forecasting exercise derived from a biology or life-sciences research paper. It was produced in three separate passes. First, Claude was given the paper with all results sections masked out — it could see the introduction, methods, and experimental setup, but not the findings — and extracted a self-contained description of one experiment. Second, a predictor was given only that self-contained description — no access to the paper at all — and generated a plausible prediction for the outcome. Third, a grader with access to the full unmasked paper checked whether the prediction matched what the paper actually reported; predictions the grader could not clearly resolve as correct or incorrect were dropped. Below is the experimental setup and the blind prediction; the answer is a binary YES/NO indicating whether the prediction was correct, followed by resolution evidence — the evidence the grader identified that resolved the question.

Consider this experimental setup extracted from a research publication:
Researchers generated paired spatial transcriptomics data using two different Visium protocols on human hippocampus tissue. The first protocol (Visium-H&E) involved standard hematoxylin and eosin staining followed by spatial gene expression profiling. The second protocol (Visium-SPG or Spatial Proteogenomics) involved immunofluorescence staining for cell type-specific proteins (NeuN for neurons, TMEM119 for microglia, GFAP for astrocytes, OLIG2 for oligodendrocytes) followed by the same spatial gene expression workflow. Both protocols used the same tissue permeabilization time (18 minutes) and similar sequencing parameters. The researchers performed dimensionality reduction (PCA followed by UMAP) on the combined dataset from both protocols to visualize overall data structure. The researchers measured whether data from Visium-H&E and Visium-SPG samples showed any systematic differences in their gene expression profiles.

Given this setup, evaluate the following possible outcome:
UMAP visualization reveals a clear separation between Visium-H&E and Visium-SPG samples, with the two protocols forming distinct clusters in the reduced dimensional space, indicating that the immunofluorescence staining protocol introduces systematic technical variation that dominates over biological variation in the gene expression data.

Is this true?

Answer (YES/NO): YES